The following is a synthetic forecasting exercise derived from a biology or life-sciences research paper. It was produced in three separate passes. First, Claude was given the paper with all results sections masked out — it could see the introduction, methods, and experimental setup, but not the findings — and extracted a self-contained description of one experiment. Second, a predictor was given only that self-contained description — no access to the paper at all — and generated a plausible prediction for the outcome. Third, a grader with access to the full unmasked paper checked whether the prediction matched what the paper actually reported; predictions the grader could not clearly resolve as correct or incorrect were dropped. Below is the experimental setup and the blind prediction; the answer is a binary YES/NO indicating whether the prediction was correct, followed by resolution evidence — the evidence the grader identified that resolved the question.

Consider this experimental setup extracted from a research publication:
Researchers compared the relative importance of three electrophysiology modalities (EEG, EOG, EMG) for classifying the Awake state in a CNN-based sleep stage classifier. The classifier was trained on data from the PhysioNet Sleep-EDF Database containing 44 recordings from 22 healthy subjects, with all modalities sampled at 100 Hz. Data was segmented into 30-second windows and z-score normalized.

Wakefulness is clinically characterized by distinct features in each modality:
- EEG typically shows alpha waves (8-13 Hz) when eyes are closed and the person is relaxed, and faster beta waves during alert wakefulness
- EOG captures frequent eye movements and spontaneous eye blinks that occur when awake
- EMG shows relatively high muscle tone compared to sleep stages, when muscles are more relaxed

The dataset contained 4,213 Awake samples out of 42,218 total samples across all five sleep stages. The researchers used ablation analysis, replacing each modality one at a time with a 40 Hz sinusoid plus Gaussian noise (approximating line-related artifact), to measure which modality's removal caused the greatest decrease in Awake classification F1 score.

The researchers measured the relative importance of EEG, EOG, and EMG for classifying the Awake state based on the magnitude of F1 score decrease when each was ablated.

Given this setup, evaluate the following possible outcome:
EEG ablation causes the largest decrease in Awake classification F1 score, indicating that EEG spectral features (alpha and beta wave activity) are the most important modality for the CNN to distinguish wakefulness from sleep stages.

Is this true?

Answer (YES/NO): YES